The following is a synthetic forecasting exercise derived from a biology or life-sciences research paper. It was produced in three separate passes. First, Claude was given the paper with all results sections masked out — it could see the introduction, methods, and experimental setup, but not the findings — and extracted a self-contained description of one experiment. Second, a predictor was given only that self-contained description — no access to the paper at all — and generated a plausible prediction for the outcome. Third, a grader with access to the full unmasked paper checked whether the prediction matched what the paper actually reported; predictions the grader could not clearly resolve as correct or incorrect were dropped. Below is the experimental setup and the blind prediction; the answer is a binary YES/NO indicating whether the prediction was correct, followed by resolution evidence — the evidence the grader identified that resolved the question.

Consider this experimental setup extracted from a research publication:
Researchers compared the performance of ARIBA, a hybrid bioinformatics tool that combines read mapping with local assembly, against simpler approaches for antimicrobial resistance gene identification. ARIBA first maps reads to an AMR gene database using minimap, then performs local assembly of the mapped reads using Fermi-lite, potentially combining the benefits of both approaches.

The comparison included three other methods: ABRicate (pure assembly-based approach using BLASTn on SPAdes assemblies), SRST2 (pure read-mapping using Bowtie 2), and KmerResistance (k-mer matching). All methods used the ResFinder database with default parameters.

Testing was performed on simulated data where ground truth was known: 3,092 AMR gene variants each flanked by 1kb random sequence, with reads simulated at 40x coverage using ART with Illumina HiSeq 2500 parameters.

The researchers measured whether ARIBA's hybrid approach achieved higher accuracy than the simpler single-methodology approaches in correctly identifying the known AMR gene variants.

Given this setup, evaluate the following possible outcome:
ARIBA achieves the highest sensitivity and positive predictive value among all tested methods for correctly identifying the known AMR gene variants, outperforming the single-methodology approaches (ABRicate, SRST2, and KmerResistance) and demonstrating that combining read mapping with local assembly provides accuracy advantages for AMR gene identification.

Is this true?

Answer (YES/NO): NO